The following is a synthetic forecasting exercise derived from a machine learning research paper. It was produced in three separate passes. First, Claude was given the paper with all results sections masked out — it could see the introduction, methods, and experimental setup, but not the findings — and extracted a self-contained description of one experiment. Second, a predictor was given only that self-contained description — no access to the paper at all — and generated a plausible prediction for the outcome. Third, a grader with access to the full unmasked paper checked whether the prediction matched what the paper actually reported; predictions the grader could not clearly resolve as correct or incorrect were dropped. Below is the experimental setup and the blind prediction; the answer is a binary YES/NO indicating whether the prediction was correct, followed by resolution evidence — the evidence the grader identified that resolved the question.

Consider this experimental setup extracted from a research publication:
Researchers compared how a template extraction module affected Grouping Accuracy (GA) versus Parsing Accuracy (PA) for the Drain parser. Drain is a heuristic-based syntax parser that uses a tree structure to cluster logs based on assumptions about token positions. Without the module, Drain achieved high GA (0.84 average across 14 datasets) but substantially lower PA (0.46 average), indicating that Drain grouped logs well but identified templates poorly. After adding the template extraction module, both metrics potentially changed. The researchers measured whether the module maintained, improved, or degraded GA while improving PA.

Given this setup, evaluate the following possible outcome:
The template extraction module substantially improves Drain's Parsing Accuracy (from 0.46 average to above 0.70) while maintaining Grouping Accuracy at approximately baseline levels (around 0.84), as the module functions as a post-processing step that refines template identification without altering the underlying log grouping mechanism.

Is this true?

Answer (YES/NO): NO